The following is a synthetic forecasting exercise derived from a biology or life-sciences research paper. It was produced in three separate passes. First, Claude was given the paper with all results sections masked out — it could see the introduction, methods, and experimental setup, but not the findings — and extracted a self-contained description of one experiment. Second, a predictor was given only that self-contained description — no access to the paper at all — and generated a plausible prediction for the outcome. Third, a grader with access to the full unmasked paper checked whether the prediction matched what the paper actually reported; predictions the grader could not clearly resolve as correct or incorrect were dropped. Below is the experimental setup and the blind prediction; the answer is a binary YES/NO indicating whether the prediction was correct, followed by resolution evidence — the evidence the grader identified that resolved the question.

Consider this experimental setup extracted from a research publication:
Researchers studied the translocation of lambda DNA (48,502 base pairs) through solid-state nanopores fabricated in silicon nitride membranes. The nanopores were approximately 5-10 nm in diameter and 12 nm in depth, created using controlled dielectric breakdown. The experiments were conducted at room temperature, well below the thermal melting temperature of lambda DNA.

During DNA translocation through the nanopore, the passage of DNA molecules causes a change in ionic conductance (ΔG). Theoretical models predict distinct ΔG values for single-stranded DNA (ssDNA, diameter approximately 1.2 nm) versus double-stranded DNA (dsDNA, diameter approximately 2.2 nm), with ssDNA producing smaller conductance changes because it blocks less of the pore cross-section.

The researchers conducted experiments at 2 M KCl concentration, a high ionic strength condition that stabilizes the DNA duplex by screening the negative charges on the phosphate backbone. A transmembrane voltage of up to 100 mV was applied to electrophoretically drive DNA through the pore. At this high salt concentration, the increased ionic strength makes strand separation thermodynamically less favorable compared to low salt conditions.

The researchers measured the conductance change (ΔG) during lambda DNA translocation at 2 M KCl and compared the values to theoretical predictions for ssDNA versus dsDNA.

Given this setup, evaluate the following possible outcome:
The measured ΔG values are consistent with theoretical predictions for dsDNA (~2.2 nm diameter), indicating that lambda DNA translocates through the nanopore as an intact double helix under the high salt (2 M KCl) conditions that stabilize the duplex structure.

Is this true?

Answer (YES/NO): YES